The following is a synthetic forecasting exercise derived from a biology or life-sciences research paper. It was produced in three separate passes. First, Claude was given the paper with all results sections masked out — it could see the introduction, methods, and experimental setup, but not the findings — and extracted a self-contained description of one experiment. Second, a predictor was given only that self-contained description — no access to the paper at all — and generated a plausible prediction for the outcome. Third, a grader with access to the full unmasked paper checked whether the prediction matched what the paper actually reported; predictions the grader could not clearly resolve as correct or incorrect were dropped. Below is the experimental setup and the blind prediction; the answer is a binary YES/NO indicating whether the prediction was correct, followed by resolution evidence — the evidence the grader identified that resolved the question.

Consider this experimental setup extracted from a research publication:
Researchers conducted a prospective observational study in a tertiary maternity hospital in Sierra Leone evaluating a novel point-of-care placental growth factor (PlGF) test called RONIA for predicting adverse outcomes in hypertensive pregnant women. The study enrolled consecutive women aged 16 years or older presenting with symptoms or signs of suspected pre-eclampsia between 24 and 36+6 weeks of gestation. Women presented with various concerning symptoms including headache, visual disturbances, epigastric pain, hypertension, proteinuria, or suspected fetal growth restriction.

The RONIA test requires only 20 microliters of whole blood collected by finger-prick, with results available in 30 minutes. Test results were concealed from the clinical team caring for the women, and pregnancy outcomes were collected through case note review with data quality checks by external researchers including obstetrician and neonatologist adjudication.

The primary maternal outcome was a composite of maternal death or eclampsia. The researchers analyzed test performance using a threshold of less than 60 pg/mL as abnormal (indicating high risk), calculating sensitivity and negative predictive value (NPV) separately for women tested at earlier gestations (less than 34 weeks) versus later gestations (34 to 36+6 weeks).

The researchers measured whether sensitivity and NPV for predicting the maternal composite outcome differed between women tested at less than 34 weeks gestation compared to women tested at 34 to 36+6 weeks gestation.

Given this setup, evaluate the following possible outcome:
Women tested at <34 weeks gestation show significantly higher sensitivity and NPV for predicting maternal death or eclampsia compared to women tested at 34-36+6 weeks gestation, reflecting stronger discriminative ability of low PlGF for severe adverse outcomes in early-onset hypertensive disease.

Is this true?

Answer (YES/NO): NO